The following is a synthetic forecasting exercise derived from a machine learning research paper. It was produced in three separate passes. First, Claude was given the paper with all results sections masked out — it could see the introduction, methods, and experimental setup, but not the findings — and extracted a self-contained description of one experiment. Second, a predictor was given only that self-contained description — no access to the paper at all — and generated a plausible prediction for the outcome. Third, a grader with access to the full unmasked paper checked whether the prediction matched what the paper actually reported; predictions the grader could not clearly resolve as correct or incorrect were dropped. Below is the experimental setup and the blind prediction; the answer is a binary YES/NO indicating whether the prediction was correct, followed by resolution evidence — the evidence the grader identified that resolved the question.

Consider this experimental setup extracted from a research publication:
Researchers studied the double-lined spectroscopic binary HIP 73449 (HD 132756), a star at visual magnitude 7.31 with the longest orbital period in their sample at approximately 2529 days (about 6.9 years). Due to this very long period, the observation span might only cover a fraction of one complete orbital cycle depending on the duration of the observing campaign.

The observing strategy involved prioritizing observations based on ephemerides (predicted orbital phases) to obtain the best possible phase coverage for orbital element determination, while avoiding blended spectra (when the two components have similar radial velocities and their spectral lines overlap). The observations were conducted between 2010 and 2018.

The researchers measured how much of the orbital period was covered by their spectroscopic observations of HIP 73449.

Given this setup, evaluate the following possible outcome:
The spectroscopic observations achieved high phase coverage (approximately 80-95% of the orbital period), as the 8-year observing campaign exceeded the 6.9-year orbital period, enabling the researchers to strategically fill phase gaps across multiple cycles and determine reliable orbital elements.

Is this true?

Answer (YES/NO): NO